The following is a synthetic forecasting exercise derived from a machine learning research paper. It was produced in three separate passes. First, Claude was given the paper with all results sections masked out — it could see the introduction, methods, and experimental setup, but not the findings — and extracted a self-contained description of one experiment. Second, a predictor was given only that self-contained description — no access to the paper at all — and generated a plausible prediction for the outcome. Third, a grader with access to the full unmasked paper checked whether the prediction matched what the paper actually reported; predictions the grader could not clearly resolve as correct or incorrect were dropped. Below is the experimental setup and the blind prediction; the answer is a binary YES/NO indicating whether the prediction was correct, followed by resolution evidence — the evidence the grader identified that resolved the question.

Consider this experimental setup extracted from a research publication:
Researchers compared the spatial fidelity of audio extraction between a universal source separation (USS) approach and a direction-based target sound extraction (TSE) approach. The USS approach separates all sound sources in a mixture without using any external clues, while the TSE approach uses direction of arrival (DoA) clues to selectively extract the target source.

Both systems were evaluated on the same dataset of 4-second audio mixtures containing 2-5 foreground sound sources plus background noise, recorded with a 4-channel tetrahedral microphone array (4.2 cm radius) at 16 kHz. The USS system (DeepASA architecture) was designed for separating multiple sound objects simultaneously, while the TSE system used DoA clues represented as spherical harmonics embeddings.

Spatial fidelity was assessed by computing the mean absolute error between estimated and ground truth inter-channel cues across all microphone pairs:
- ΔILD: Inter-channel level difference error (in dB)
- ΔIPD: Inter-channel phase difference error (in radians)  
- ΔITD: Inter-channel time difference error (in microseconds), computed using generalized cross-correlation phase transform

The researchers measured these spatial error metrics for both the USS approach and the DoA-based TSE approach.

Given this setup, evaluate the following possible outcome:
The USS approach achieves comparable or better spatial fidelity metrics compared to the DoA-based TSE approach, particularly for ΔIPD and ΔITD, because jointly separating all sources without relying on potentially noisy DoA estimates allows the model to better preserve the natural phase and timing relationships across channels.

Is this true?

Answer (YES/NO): NO